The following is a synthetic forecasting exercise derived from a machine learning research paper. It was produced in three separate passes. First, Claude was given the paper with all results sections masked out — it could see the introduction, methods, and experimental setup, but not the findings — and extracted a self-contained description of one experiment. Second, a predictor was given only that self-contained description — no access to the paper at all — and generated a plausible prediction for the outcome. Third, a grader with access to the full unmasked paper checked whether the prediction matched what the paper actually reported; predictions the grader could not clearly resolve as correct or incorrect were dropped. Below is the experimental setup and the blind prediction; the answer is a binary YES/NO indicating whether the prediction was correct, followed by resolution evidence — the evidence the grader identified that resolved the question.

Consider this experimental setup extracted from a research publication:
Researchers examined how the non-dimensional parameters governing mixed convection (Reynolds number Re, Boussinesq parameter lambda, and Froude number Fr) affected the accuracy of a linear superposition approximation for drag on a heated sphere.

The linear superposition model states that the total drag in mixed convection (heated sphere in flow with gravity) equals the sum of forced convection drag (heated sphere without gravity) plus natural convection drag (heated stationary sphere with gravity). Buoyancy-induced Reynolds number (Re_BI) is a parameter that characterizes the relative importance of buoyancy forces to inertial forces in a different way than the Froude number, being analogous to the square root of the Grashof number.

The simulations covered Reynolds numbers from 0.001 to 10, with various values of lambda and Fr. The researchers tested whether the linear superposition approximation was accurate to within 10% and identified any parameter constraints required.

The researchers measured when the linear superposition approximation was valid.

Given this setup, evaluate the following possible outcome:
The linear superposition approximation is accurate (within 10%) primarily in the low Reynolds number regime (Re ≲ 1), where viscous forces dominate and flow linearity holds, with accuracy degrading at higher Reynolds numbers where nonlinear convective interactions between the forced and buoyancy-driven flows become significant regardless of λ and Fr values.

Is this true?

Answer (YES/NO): NO